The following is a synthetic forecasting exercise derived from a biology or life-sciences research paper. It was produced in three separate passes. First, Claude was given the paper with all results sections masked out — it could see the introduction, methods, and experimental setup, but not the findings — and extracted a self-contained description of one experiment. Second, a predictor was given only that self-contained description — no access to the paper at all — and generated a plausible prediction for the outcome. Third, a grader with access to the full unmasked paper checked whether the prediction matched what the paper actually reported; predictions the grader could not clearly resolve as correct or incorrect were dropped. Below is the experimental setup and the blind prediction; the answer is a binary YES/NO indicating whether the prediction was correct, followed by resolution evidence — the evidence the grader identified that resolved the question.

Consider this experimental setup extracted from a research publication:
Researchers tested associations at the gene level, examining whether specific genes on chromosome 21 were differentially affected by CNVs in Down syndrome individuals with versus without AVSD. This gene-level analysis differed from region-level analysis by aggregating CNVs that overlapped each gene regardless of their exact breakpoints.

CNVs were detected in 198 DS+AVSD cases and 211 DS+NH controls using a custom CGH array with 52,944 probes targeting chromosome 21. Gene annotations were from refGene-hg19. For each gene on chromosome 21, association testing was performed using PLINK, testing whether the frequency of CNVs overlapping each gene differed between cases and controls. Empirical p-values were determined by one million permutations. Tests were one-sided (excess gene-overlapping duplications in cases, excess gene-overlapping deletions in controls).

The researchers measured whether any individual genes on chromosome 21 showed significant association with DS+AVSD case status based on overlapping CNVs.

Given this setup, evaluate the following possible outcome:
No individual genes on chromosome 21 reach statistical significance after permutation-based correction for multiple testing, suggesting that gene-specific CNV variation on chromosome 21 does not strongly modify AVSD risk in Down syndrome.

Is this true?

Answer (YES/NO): YES